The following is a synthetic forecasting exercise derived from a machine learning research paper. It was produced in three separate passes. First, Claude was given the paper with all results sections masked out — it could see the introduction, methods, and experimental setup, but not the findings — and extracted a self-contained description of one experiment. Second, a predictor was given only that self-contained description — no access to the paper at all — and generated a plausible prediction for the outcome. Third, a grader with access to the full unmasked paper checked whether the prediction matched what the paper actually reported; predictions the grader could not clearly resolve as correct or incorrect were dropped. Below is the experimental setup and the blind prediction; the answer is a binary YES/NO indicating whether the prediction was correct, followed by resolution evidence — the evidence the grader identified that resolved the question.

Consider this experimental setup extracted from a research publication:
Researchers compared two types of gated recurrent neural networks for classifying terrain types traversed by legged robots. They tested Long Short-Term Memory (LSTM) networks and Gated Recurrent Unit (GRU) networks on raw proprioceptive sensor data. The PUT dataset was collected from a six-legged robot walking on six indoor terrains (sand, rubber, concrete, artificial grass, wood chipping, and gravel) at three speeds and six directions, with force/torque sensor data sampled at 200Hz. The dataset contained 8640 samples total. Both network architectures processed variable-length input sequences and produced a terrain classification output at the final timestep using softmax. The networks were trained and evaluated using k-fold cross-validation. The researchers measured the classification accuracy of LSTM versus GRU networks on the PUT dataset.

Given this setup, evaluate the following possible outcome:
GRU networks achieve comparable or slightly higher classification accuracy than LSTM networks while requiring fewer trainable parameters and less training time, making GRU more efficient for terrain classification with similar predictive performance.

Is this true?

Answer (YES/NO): NO